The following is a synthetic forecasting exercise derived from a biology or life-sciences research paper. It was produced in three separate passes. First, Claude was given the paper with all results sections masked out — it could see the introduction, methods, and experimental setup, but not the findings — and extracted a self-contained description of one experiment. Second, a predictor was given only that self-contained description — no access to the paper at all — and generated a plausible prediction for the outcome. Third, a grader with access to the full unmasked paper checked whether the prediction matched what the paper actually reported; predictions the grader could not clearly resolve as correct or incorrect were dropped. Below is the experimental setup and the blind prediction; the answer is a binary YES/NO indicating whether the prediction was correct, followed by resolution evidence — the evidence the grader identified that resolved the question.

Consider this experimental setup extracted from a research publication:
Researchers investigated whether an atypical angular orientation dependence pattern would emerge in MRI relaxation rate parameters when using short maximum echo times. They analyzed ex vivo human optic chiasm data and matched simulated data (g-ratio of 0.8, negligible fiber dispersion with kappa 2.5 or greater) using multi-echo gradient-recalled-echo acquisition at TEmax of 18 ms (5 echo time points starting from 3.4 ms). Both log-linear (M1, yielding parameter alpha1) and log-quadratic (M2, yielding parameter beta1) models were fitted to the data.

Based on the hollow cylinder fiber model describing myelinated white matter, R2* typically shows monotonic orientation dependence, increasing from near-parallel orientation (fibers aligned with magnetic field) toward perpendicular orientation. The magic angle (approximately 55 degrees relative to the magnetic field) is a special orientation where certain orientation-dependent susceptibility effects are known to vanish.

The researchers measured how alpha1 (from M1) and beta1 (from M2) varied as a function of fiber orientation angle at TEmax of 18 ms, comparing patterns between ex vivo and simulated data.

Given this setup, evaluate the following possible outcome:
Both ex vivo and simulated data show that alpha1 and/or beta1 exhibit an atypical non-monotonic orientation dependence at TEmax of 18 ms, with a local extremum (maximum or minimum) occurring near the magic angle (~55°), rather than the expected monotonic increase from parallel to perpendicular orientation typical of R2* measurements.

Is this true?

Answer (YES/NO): NO